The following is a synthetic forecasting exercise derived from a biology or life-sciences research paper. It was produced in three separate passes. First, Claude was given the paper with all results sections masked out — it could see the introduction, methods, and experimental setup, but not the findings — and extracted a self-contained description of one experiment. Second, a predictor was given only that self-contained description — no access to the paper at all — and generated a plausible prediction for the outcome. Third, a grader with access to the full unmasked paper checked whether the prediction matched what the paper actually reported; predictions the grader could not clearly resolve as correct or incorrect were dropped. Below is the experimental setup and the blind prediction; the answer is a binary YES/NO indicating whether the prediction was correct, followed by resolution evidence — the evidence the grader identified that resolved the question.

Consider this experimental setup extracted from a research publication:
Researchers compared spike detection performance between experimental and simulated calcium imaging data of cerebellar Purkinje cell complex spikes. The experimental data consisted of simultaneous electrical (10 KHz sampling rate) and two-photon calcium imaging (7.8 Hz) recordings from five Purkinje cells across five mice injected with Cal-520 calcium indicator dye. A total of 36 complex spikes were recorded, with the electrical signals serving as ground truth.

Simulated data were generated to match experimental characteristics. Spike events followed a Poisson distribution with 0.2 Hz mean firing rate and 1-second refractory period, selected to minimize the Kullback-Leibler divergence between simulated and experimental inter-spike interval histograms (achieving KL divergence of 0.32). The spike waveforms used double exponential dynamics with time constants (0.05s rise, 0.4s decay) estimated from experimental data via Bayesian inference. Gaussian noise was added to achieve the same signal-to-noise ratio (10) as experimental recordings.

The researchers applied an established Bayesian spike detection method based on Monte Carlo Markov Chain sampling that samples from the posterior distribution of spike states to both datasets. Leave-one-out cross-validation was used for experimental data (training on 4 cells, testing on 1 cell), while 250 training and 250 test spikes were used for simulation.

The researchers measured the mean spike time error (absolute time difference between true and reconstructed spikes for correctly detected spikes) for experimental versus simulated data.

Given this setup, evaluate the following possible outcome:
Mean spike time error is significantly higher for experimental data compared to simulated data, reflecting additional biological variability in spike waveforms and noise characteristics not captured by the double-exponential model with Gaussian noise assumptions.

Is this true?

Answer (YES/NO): YES